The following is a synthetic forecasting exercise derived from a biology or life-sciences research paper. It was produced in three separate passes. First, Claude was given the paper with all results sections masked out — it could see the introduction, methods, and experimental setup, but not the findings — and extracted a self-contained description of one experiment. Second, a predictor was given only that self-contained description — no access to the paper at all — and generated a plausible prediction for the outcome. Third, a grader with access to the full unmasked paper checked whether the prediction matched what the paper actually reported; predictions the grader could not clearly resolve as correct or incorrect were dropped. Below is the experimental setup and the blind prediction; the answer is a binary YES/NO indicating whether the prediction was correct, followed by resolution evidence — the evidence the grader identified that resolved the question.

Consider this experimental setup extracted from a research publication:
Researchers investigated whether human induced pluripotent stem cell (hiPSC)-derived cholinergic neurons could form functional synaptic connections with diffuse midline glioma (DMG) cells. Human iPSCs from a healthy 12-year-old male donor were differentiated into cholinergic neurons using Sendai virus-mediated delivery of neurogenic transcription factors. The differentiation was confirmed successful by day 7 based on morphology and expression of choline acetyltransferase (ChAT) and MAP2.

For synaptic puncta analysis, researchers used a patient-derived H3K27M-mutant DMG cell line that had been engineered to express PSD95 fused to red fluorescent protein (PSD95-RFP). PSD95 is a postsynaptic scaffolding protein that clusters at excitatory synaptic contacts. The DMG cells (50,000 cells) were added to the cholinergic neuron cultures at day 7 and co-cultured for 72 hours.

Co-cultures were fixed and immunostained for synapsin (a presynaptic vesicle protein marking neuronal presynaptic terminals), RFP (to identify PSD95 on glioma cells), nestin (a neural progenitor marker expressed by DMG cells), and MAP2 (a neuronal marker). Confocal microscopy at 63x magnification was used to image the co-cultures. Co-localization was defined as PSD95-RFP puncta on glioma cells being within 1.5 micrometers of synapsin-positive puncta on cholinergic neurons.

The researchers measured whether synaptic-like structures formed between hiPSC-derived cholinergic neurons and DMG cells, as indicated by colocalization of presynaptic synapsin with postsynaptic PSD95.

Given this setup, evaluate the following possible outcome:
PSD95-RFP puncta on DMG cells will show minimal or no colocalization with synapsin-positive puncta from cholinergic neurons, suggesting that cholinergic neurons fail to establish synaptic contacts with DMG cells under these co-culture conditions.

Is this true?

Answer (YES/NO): NO